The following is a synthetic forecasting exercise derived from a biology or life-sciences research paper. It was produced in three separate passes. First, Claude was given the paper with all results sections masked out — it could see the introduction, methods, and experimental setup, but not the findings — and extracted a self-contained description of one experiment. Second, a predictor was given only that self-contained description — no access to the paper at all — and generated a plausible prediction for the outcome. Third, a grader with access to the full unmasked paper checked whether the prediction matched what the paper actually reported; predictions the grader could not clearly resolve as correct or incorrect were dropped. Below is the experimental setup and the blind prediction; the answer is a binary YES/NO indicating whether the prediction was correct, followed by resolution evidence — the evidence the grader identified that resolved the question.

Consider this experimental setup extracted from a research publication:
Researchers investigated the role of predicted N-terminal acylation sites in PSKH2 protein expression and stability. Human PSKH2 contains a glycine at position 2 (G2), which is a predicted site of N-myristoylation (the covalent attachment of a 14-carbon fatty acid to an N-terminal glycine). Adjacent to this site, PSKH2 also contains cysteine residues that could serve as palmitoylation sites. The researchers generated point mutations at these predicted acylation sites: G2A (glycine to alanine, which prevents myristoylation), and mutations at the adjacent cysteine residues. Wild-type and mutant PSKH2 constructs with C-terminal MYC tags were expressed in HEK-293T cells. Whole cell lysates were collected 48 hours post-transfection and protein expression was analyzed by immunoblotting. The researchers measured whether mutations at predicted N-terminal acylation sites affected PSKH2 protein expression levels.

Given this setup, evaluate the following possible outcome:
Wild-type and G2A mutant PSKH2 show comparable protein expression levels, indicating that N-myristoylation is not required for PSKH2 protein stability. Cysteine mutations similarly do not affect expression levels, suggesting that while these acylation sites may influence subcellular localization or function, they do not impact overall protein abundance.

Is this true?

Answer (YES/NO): YES